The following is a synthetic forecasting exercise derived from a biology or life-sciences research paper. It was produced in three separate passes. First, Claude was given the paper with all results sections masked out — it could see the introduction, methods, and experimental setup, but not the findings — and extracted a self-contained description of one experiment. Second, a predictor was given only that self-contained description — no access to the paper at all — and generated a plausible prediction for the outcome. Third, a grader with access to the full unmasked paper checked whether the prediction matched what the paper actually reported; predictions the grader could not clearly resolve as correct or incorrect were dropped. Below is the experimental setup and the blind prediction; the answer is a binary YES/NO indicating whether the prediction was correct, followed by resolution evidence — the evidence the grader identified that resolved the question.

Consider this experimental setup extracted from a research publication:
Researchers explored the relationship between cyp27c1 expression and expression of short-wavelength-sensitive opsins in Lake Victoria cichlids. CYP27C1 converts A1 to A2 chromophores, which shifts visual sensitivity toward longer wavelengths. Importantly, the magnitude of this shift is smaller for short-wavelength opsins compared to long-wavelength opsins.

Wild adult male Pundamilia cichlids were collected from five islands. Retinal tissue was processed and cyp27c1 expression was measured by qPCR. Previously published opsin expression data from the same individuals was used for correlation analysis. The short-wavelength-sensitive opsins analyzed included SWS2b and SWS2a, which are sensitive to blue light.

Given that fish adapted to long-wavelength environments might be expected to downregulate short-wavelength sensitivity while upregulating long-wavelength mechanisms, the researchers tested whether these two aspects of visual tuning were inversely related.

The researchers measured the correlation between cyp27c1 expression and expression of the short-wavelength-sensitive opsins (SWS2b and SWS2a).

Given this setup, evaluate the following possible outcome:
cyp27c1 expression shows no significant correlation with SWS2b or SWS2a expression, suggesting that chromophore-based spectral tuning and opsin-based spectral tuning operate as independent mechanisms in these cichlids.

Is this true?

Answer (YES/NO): YES